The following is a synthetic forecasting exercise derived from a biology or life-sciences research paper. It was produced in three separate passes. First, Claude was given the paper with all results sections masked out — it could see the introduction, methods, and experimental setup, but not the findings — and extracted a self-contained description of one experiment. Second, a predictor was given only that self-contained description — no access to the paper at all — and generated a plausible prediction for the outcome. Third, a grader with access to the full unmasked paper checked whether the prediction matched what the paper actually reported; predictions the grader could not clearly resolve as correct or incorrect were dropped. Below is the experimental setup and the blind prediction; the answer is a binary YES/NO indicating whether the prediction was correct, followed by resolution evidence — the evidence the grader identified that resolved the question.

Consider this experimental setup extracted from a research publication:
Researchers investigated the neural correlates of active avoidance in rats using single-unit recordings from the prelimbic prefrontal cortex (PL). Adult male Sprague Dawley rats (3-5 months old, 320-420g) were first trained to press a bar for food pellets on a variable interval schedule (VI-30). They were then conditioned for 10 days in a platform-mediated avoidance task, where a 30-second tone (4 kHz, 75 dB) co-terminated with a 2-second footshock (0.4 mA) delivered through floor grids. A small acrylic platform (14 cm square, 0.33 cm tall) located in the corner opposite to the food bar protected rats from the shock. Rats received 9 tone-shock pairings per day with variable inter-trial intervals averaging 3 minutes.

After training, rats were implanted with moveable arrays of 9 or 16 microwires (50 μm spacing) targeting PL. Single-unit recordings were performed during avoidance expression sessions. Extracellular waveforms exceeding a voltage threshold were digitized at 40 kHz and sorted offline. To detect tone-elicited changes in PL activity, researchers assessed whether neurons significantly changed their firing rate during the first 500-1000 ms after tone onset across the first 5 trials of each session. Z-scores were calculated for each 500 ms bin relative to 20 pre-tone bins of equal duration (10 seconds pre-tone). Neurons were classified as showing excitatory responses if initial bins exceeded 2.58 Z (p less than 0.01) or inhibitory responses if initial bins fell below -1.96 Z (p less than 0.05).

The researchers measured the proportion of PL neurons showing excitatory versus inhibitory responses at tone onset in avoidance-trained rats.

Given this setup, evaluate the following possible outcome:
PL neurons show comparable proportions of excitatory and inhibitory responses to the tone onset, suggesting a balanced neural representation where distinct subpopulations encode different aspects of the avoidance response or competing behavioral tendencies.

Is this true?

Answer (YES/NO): NO